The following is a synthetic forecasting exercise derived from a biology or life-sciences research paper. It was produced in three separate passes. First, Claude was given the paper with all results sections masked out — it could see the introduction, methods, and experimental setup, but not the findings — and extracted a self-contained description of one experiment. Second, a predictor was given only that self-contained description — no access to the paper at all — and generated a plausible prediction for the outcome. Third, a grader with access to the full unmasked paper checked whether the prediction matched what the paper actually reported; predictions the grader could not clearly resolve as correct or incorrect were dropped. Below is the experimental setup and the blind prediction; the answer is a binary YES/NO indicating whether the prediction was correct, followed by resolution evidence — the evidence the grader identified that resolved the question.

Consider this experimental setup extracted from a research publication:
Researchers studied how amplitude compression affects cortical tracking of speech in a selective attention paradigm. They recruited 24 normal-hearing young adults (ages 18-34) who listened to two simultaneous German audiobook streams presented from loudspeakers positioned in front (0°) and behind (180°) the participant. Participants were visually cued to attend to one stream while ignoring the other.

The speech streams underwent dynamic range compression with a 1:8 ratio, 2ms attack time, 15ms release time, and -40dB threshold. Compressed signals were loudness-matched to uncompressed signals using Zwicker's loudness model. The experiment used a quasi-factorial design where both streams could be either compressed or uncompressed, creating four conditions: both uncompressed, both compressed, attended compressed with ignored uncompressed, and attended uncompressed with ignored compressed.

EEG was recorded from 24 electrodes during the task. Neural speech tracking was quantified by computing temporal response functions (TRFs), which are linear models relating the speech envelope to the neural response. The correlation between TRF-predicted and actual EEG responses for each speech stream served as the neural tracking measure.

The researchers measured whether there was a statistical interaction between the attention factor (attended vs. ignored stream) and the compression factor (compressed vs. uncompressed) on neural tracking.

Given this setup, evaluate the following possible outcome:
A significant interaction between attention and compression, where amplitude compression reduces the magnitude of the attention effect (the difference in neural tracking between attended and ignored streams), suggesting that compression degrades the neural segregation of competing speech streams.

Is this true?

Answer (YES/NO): NO